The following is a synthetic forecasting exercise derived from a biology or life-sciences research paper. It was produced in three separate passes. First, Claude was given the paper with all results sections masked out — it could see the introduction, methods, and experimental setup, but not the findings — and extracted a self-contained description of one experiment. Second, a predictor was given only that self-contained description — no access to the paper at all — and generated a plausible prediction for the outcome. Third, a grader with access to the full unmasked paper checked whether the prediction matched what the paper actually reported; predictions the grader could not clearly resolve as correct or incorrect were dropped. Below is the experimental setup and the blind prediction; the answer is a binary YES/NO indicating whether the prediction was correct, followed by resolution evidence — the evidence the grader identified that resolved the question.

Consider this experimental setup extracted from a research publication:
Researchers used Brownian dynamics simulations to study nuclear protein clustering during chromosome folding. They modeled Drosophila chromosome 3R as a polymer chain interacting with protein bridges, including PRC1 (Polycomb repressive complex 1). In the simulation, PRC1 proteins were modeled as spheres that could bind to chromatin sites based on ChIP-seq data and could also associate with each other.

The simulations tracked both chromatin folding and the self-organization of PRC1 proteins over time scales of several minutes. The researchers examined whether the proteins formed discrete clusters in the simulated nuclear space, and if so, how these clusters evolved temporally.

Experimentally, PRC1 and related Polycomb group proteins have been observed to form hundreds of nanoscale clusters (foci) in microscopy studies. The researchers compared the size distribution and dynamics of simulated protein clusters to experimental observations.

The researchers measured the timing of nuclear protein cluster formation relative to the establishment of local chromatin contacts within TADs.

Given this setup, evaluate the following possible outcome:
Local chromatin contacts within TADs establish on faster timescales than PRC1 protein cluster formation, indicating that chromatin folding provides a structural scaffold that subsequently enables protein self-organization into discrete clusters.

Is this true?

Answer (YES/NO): NO